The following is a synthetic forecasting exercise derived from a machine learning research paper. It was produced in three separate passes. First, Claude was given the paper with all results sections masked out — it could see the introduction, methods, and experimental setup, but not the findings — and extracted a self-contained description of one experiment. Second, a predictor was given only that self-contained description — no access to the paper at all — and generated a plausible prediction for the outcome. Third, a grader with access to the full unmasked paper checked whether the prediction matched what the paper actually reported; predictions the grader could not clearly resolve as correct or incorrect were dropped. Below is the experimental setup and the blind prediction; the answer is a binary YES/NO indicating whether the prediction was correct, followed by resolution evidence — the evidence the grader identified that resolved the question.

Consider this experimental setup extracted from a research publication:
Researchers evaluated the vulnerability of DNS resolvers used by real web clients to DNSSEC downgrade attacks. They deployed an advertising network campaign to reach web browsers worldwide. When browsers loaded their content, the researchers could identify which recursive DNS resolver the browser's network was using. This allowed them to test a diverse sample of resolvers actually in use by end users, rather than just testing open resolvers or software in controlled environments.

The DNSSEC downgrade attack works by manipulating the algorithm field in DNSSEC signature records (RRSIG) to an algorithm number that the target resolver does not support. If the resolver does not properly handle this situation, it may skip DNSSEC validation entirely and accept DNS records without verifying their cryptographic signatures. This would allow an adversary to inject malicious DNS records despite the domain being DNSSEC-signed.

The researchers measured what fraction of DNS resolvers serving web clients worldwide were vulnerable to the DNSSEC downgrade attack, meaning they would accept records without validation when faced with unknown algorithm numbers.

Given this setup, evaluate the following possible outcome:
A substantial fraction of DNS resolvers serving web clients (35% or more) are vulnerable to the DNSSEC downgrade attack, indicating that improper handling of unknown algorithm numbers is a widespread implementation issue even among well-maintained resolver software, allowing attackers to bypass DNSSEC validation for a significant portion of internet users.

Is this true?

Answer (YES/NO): YES